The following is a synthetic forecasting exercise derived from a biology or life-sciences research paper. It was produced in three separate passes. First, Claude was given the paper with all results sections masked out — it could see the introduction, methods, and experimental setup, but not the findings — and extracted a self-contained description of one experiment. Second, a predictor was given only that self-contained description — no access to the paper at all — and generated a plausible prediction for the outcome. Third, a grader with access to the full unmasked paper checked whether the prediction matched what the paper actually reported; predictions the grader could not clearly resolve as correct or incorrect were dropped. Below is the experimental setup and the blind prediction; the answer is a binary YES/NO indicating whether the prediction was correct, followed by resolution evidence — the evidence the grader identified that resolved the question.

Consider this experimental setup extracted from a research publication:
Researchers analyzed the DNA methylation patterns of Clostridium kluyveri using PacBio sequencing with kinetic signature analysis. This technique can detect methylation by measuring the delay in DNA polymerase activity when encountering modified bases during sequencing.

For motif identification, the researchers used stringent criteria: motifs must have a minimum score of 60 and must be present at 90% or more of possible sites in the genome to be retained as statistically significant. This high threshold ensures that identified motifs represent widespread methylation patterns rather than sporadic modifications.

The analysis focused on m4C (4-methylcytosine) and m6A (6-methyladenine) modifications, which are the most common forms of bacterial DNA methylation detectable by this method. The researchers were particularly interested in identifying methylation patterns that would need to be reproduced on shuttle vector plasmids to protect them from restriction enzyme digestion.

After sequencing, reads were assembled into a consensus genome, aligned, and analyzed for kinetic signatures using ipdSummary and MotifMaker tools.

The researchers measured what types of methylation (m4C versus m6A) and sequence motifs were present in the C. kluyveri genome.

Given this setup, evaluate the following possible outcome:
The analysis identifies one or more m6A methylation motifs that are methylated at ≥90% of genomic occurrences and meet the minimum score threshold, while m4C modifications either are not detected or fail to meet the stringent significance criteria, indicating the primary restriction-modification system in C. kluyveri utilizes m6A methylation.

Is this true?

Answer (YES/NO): NO